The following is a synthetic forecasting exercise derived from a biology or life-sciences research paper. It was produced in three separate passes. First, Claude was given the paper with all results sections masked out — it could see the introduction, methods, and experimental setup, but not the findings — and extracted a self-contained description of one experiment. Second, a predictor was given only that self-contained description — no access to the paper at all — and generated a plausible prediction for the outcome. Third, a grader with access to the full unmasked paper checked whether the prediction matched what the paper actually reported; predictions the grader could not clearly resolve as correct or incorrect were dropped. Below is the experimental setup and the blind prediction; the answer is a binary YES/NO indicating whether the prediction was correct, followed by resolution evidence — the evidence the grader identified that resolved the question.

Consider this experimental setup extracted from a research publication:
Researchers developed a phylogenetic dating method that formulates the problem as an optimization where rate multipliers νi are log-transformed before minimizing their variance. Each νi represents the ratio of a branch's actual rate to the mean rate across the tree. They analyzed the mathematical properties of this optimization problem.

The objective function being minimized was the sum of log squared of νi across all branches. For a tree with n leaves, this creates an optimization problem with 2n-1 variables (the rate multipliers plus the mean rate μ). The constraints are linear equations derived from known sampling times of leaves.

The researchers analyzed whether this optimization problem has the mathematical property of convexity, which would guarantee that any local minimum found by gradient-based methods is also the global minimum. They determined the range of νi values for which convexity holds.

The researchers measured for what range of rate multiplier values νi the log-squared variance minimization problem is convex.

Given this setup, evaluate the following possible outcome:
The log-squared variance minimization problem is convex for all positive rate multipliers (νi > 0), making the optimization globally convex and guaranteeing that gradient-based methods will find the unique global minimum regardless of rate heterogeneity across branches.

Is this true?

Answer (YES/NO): NO